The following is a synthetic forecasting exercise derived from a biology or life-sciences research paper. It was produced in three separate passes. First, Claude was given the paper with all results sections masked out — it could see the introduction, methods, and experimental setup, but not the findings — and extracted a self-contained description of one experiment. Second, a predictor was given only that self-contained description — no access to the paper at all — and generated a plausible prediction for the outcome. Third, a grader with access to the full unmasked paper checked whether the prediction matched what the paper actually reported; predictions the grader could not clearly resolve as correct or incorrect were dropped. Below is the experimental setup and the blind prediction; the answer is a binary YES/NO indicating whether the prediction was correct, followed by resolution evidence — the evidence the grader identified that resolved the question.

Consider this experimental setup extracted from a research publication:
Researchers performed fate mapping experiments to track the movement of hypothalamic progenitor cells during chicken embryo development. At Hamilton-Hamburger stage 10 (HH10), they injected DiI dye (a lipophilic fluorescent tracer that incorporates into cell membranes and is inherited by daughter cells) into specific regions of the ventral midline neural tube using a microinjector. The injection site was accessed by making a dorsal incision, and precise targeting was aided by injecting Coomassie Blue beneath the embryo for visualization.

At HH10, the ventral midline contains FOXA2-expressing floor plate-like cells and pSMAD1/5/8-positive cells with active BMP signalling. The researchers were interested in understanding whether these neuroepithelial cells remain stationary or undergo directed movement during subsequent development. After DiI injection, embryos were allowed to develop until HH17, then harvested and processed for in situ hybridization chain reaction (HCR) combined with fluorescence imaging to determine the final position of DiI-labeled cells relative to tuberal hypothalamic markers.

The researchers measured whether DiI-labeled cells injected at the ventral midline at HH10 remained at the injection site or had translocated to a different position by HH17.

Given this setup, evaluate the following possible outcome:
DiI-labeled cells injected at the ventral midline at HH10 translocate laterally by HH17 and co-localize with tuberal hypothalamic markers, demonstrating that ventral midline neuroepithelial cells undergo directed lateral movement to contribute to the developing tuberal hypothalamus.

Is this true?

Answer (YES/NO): NO